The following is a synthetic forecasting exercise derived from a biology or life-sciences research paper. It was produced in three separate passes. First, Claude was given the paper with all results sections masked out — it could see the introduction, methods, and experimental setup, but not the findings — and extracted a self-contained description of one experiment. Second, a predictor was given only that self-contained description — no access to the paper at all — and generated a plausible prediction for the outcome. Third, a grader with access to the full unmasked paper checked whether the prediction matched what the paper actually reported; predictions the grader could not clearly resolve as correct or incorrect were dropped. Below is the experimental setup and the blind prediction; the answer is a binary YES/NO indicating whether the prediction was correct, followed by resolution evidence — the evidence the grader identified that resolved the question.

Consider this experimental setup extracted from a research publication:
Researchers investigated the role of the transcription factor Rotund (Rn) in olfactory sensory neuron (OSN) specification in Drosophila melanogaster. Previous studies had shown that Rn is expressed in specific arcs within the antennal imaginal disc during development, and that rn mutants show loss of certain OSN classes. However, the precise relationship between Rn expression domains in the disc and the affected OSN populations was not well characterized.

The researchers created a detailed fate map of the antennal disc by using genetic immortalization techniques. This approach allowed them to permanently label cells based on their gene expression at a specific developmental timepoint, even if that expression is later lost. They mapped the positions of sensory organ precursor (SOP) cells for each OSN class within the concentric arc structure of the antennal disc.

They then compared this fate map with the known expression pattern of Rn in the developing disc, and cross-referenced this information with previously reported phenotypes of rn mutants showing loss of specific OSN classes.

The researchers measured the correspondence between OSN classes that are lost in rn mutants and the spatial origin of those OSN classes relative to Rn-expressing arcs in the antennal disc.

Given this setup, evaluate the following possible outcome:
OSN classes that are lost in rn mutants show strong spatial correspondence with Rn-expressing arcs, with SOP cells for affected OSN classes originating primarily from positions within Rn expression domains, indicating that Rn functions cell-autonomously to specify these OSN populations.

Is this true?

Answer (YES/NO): YES